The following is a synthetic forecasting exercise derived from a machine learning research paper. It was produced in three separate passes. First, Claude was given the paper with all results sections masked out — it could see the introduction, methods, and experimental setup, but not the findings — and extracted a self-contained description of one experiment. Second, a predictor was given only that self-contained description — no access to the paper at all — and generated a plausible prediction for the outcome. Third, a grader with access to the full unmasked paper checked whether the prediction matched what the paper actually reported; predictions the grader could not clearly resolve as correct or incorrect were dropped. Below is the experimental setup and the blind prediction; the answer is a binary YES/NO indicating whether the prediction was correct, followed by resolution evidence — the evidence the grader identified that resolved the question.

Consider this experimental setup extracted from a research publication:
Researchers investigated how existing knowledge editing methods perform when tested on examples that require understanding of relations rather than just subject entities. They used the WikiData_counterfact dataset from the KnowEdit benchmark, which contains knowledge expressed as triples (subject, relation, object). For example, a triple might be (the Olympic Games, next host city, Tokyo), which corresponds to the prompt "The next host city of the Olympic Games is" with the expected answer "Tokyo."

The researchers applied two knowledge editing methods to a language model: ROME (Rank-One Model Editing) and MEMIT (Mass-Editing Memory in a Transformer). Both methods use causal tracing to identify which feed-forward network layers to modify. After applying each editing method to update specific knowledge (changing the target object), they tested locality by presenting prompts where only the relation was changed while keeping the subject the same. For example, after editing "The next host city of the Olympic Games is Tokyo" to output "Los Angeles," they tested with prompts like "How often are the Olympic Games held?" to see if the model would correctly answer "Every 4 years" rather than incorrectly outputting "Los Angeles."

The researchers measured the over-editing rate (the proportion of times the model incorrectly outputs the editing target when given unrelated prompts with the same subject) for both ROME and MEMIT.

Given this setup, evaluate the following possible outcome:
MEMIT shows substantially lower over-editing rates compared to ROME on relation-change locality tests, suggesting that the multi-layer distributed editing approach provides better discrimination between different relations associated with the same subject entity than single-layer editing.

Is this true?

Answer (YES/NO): NO